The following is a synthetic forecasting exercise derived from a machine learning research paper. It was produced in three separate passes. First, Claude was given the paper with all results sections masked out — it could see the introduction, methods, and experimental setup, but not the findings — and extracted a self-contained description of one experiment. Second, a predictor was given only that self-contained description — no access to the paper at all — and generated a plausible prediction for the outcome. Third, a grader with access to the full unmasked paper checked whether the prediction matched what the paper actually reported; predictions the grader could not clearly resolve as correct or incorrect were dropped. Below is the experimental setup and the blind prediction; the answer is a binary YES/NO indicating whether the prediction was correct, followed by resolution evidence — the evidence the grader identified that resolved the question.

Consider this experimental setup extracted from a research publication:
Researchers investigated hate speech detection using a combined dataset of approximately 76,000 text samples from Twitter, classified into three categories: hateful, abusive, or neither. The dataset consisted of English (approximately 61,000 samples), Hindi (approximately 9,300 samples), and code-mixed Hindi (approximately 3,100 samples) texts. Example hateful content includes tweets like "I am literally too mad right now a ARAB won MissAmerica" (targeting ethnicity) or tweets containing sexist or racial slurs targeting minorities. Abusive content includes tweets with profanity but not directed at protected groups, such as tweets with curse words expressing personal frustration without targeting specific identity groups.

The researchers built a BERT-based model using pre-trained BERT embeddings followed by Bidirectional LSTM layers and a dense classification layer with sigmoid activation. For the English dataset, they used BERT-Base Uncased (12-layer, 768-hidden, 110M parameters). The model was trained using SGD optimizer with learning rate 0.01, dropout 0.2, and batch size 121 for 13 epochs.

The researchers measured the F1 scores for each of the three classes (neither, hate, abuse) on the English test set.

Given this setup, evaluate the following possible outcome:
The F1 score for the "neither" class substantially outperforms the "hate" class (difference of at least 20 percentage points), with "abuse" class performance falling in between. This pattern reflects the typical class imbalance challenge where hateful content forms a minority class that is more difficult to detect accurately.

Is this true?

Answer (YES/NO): NO